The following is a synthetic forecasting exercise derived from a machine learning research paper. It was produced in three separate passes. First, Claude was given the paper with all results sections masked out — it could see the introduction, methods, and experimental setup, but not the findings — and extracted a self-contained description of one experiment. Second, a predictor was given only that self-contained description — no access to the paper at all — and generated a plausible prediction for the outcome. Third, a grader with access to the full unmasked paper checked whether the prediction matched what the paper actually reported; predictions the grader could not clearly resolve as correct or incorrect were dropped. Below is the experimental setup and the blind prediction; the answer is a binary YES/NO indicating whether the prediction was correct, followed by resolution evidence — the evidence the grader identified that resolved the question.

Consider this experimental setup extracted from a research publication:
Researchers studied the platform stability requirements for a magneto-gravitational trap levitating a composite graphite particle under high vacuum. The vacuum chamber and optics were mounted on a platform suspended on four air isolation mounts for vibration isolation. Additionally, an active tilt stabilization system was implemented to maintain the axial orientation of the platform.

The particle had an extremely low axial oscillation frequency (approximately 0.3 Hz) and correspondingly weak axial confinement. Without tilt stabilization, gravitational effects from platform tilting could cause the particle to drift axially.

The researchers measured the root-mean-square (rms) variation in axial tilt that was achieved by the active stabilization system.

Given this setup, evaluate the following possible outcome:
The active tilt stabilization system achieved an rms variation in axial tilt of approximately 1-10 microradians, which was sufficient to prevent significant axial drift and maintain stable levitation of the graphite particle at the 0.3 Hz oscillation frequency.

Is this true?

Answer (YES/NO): NO